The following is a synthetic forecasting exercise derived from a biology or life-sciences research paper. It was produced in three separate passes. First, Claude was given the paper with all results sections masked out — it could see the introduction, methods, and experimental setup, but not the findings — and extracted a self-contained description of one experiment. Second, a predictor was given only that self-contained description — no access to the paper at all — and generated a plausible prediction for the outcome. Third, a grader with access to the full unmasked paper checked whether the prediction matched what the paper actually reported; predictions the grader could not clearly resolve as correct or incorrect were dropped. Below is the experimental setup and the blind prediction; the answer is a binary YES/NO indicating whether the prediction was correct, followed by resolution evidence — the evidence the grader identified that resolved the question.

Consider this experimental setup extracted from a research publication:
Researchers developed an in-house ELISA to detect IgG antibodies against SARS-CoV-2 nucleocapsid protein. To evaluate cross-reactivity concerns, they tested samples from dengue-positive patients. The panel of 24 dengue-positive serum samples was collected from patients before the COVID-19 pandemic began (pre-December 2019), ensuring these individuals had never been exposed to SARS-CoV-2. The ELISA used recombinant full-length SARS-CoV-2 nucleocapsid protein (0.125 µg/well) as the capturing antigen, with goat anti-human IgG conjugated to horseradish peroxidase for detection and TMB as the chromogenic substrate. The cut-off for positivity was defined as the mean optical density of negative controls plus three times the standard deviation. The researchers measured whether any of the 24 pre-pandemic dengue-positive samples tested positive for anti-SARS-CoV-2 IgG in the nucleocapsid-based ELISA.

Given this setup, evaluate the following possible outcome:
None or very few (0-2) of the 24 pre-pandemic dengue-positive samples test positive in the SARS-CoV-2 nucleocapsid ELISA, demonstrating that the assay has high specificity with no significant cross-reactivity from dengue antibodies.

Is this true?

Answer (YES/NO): YES